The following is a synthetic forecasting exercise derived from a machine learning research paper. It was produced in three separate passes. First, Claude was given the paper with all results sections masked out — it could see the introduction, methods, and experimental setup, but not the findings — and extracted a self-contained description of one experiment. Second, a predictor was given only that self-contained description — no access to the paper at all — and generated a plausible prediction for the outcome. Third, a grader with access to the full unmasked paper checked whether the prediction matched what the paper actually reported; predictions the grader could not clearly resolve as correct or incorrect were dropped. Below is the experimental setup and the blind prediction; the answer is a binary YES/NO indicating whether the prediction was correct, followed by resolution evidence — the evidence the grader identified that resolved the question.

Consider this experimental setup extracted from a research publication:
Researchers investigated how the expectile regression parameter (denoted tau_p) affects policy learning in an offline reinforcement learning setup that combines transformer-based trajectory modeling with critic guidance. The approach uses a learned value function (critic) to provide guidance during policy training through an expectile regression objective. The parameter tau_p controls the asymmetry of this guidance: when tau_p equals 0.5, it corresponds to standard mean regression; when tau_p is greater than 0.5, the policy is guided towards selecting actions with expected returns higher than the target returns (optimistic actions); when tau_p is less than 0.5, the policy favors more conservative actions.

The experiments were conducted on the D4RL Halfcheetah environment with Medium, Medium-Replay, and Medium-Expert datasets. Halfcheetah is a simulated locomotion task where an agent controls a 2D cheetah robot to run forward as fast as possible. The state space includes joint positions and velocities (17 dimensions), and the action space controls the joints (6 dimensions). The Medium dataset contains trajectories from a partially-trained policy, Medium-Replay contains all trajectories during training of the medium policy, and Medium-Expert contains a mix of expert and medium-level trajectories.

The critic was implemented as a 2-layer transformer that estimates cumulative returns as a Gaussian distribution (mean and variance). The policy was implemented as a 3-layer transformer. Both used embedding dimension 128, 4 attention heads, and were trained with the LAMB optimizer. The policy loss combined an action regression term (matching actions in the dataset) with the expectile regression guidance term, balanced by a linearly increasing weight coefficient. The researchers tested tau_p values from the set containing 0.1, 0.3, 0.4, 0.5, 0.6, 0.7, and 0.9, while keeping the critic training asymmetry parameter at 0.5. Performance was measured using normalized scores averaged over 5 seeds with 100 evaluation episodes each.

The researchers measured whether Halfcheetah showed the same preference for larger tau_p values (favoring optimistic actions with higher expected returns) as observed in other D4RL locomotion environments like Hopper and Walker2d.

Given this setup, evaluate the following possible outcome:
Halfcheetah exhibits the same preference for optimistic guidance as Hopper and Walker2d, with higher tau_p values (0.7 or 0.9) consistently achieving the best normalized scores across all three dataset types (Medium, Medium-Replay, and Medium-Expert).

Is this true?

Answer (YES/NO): NO